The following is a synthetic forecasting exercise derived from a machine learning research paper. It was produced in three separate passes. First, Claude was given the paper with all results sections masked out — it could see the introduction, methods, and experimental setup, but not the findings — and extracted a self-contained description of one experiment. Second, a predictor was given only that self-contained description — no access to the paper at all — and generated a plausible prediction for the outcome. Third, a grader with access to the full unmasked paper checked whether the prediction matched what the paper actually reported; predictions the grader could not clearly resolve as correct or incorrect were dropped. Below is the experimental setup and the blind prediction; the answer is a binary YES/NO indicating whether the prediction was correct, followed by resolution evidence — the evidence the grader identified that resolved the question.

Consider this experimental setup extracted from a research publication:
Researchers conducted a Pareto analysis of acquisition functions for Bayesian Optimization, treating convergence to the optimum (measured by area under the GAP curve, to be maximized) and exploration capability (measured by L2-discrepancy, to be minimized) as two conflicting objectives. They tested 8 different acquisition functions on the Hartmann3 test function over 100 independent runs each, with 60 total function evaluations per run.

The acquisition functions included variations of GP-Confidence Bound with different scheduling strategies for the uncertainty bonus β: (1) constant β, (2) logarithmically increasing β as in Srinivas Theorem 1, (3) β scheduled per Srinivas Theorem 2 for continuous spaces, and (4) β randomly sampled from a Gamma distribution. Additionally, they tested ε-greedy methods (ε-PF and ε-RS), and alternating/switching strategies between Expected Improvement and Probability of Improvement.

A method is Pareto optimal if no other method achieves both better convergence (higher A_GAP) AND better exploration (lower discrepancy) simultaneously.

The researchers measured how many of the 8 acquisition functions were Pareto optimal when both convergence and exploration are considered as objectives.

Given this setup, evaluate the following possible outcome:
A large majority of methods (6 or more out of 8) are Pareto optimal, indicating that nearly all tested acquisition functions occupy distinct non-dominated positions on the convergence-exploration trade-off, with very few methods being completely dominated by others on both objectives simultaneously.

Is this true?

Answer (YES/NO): NO